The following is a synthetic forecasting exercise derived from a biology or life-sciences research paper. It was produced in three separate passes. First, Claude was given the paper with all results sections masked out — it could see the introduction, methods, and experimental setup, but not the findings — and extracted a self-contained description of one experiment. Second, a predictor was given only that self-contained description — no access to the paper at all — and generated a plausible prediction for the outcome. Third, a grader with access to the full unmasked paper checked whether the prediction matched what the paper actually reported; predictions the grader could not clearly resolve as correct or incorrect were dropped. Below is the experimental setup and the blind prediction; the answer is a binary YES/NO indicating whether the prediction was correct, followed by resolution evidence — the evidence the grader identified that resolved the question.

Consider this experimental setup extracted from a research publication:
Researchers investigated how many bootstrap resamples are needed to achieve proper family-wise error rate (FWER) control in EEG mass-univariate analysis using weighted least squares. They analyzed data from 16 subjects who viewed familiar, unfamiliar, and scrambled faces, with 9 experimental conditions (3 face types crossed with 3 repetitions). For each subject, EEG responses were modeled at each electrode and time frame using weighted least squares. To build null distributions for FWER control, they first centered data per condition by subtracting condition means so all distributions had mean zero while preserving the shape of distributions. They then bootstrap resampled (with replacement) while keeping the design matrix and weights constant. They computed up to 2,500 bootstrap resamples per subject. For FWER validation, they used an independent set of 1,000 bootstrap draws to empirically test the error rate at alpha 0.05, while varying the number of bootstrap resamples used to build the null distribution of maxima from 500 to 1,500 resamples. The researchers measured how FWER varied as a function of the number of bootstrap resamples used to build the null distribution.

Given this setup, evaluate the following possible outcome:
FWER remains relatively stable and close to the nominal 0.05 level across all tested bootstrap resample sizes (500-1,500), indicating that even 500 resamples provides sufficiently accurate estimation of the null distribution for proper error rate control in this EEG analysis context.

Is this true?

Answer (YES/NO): NO